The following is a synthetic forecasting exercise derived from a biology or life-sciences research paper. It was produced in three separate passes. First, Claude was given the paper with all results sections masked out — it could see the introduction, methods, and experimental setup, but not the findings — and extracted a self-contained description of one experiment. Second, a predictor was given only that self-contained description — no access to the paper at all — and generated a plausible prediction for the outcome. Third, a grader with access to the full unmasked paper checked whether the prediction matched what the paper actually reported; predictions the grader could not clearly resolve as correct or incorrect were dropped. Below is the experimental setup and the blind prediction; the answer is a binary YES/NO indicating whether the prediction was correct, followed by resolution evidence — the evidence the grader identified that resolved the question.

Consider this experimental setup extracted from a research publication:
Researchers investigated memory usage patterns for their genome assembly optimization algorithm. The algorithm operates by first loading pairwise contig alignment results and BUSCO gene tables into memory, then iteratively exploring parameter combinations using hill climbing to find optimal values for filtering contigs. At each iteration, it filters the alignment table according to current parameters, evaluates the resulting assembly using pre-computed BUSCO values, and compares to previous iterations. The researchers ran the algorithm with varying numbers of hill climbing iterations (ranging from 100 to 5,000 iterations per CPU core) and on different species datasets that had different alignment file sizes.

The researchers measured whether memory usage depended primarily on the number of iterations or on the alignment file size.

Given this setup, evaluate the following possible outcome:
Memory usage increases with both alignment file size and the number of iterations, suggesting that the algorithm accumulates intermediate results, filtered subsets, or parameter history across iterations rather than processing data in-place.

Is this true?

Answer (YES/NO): NO